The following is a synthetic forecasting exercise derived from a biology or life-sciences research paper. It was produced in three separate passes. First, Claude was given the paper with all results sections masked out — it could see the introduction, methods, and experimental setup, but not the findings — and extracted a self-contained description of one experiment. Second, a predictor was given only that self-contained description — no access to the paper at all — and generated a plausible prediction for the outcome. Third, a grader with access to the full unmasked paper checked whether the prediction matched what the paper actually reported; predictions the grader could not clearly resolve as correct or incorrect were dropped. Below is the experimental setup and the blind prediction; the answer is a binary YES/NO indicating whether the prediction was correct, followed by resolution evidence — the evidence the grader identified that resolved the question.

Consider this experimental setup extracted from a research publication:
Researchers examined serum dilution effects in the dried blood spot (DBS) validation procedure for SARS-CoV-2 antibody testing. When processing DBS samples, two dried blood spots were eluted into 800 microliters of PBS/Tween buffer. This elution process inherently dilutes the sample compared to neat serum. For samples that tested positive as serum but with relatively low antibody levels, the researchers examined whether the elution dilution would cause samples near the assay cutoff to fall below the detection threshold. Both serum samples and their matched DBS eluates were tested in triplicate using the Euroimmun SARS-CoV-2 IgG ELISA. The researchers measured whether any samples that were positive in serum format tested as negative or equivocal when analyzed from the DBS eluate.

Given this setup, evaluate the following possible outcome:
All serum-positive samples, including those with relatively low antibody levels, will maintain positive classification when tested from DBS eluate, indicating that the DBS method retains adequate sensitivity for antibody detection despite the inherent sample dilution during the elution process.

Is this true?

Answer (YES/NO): NO